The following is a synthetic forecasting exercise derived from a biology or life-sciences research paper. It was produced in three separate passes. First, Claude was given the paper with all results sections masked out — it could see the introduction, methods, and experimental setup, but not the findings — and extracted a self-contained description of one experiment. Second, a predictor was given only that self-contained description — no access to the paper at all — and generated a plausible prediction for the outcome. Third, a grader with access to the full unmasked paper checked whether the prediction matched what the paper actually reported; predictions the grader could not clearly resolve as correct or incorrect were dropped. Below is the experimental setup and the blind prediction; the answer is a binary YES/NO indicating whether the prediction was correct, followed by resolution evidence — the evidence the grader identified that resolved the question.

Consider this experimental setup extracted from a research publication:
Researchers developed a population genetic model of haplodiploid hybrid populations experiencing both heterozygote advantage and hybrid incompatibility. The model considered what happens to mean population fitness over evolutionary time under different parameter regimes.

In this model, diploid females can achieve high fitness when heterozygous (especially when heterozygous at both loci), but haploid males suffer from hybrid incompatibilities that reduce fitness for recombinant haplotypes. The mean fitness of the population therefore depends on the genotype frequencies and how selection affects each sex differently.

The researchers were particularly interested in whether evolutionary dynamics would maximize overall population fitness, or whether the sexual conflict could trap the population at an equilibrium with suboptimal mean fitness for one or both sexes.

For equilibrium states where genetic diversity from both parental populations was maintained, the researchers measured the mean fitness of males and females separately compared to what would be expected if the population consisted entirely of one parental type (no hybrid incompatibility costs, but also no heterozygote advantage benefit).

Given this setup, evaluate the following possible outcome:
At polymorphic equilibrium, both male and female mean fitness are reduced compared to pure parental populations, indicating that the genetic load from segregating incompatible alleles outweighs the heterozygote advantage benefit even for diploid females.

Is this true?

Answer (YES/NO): NO